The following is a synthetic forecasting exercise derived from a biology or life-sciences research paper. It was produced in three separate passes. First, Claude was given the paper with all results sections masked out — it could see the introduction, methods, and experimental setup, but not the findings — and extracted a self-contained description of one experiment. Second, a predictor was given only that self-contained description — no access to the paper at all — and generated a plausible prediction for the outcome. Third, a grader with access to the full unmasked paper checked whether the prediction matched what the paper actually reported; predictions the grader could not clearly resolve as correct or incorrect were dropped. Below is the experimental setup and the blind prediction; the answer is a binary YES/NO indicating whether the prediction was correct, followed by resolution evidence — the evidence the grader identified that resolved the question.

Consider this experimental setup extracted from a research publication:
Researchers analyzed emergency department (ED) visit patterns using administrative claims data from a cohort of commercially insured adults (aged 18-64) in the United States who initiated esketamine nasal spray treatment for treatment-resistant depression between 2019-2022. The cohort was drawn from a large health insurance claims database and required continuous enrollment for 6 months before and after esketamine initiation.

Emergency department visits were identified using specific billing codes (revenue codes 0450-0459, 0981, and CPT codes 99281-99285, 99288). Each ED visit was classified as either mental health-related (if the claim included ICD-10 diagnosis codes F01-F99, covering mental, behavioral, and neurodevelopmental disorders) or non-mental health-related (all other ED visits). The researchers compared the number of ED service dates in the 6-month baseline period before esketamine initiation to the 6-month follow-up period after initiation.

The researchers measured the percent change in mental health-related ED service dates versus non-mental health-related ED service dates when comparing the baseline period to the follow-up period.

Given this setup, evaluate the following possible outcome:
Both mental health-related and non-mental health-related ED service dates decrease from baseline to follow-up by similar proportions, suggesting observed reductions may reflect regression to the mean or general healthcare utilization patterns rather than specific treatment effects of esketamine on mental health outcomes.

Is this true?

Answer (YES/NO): NO